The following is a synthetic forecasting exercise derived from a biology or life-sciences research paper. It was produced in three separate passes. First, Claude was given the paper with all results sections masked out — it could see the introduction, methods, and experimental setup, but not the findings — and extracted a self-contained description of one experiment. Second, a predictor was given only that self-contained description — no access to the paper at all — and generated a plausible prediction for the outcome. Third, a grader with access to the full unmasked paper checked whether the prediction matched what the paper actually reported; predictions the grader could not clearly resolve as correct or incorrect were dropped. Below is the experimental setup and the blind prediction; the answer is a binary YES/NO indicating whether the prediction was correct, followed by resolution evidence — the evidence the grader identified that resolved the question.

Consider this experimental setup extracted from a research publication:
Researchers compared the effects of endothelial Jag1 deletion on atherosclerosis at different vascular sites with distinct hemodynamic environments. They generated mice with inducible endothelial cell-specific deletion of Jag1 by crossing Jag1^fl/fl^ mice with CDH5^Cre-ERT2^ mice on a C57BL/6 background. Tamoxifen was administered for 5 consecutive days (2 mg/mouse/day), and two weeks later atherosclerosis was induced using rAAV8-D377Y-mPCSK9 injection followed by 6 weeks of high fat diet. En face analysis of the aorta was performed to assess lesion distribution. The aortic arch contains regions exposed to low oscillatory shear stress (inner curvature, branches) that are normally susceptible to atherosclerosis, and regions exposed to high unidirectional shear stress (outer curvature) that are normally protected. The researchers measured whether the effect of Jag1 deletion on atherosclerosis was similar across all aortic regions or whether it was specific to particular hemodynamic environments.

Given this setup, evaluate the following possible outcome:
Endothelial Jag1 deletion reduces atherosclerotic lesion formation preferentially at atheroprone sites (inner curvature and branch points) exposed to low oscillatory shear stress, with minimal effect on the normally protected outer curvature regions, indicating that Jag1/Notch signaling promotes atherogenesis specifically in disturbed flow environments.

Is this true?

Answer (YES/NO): YES